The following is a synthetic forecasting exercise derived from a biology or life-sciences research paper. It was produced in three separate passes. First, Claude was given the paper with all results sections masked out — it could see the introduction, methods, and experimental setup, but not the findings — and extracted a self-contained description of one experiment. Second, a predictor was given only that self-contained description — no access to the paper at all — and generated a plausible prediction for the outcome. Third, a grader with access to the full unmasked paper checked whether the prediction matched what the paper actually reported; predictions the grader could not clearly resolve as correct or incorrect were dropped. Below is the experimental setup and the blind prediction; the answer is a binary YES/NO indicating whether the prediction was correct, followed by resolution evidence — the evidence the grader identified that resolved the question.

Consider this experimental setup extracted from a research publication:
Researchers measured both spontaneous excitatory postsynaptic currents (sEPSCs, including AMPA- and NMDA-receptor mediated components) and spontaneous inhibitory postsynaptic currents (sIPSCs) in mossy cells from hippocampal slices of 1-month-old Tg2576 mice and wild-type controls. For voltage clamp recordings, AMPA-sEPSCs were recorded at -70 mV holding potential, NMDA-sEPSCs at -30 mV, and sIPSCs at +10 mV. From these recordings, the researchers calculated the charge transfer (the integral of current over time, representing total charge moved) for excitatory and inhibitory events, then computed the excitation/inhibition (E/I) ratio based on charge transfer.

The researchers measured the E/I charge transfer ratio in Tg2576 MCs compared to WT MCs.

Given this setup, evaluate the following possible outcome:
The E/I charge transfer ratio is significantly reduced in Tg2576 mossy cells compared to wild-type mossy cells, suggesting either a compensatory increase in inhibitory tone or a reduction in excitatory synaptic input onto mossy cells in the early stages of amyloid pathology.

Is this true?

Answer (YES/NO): NO